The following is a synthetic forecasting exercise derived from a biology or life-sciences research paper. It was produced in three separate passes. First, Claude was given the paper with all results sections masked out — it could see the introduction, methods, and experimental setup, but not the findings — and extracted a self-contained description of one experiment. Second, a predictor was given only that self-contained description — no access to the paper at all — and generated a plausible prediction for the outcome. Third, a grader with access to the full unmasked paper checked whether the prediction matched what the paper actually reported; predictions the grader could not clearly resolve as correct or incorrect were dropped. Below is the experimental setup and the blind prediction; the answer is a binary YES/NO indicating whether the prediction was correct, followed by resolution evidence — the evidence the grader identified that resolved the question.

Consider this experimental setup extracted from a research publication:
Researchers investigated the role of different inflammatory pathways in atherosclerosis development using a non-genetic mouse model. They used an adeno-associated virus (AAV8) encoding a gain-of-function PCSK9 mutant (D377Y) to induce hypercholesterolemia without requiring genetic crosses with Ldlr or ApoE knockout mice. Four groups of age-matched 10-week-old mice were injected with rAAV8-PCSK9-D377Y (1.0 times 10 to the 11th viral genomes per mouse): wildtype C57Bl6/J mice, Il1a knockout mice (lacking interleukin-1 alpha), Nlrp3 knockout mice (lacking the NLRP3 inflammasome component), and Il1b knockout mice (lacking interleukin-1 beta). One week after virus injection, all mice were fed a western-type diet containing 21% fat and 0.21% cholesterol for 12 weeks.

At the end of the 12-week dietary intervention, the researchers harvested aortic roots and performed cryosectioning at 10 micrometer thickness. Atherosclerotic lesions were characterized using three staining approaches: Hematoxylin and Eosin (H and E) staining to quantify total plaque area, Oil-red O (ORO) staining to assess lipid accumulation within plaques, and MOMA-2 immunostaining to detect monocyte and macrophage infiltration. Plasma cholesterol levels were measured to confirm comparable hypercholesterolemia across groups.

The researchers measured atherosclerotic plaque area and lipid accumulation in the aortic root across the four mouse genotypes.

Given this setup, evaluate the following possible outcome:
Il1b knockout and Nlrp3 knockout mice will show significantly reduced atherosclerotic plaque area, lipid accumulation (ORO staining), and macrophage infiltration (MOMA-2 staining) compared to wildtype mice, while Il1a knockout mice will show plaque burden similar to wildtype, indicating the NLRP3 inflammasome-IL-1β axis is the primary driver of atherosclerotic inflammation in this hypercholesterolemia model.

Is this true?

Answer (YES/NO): NO